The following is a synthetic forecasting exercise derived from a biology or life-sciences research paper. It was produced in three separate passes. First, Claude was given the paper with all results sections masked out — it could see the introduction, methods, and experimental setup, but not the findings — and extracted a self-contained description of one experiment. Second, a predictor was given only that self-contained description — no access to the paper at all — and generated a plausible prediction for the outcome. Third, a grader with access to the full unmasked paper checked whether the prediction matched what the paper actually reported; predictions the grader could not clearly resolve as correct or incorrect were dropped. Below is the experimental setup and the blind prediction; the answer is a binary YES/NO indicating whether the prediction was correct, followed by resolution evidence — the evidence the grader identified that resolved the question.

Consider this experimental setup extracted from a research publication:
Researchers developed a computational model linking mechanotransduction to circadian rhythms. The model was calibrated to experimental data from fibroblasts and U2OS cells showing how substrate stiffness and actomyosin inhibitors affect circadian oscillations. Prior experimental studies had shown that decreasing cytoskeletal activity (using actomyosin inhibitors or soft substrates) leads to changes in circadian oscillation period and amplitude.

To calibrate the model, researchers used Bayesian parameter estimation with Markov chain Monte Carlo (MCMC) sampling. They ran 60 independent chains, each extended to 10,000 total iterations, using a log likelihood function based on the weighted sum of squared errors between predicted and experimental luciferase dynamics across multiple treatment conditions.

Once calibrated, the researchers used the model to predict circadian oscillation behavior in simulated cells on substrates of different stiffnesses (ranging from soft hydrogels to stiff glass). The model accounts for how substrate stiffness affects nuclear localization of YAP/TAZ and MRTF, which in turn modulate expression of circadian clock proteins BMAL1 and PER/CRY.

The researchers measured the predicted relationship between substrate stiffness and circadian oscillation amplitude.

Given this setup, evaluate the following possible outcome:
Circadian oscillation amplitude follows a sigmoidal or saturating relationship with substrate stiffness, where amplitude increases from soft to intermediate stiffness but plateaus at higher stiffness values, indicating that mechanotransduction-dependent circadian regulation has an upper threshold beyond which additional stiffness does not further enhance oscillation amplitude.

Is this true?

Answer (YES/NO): NO